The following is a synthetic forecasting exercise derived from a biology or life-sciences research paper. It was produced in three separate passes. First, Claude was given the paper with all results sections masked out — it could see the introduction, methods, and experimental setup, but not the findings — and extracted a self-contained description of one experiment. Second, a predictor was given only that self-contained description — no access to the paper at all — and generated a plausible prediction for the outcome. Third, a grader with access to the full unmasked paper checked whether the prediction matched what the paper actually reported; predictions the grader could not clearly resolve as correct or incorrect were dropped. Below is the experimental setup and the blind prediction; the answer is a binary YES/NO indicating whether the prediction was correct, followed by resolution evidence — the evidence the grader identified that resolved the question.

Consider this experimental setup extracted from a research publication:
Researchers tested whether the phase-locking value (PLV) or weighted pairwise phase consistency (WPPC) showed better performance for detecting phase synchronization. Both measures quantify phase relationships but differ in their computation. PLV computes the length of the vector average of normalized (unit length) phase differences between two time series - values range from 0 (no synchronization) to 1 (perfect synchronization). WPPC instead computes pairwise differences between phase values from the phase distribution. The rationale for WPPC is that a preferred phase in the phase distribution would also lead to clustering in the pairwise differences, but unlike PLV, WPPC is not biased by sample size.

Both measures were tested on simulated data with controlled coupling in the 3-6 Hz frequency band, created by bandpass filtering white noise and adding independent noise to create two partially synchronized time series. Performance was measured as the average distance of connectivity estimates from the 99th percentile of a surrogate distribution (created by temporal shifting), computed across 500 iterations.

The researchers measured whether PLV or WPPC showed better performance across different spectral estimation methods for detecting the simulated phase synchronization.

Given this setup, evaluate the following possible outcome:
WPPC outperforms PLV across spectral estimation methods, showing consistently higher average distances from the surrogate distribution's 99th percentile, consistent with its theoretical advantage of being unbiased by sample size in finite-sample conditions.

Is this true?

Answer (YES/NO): YES